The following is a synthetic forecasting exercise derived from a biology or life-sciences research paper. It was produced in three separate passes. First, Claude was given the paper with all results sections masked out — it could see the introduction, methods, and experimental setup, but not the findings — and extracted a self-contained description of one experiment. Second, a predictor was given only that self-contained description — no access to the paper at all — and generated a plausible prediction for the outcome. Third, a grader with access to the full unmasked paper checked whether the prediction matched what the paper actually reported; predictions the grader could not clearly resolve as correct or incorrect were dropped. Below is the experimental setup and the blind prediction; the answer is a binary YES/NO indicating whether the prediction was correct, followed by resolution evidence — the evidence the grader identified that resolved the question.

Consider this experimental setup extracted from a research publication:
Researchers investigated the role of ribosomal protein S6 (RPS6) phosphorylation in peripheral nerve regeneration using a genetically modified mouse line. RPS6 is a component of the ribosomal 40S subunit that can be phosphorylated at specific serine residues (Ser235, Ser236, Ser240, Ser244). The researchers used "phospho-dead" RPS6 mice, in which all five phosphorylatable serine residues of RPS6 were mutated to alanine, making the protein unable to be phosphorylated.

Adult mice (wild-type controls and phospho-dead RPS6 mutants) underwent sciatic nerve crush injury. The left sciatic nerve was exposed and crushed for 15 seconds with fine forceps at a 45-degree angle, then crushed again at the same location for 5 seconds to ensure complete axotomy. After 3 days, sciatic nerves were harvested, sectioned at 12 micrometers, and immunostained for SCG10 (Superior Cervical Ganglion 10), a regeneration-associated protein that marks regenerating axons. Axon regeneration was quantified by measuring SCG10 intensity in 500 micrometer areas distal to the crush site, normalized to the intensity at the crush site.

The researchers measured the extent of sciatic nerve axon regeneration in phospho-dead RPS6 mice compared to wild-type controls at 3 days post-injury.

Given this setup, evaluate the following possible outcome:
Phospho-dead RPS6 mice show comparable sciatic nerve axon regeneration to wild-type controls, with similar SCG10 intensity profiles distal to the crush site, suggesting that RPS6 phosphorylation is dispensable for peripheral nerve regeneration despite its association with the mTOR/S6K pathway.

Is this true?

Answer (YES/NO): NO